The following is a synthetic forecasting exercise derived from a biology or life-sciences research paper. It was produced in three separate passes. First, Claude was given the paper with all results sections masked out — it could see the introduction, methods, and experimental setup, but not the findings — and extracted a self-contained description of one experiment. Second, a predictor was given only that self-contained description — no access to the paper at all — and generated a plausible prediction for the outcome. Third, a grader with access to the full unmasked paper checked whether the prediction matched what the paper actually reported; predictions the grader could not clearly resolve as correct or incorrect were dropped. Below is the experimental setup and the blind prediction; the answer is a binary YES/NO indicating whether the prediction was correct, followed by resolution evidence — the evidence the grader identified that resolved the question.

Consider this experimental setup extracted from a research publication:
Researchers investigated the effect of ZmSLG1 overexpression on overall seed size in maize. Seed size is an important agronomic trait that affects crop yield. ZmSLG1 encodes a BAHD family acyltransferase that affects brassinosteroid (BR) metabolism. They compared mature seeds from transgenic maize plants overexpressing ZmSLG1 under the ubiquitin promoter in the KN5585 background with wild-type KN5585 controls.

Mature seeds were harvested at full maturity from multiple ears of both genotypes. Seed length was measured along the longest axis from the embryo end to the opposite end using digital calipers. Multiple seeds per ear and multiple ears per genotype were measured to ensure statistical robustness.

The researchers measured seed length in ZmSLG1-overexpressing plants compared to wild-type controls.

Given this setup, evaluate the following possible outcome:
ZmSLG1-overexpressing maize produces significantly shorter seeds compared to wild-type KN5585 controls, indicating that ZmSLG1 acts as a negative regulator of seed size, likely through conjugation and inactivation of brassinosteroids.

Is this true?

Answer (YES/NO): YES